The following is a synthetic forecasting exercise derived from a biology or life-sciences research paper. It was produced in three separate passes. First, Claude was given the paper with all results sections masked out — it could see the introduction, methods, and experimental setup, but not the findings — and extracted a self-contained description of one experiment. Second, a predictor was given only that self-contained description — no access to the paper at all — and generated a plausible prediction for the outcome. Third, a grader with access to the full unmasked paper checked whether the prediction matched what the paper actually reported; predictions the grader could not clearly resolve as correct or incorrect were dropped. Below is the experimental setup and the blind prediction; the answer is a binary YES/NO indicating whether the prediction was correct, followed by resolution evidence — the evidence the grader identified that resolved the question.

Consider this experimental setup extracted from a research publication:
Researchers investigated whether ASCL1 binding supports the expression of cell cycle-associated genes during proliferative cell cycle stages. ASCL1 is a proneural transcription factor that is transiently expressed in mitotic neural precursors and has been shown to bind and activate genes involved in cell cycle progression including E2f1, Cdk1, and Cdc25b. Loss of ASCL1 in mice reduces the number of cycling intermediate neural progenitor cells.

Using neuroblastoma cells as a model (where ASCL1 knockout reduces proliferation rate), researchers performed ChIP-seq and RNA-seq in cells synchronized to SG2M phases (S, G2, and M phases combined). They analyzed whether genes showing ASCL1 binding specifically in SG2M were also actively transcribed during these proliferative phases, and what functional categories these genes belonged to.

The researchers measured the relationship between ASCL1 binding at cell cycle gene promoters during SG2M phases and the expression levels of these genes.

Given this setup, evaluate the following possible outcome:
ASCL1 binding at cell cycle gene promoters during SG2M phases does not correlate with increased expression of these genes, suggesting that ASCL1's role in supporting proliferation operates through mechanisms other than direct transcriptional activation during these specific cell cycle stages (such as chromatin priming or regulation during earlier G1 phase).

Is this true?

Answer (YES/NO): NO